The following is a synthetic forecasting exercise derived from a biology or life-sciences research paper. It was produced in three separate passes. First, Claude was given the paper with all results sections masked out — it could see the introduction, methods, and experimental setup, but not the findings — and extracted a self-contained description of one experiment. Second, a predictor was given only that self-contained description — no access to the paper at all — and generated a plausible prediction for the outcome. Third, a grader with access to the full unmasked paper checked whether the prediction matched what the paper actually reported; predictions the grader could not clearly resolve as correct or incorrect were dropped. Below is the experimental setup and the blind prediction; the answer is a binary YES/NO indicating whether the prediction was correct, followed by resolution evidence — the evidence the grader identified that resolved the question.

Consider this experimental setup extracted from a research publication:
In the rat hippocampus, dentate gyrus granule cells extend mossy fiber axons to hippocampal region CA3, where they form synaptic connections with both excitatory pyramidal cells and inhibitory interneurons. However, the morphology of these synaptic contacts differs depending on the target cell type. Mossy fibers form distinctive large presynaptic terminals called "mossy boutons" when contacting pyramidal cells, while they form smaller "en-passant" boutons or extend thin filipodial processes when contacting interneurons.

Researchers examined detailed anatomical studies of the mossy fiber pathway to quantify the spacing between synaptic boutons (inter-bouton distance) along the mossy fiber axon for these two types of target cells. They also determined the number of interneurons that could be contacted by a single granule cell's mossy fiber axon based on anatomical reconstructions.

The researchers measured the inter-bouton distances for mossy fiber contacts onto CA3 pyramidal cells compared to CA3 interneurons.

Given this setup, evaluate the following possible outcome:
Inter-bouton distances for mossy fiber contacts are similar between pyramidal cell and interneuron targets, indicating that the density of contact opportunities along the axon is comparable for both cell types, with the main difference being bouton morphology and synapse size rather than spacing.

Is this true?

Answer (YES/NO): NO